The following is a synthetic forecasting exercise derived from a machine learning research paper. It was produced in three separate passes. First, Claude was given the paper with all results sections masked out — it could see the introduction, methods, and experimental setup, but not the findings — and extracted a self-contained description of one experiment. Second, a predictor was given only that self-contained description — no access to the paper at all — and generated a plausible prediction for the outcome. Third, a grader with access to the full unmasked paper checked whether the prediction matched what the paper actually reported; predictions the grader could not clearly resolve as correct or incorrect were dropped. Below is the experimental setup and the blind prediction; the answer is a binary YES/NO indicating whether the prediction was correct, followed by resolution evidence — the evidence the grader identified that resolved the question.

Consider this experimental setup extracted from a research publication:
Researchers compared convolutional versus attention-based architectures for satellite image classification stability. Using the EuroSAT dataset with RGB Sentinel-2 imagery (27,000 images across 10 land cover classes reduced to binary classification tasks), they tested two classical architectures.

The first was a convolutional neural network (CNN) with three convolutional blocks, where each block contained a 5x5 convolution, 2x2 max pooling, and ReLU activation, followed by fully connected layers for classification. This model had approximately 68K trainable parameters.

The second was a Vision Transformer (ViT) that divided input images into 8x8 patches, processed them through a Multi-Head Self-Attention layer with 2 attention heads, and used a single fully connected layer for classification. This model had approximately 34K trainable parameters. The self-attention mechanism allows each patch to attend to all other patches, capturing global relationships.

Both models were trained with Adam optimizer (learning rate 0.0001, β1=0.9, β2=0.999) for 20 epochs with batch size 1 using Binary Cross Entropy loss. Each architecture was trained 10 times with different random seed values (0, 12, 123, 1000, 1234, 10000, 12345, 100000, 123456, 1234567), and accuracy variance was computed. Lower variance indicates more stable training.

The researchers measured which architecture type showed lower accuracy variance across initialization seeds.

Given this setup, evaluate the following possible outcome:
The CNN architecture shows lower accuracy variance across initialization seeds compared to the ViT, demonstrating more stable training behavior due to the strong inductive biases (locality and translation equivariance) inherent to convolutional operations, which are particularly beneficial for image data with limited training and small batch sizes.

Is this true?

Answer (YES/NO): YES